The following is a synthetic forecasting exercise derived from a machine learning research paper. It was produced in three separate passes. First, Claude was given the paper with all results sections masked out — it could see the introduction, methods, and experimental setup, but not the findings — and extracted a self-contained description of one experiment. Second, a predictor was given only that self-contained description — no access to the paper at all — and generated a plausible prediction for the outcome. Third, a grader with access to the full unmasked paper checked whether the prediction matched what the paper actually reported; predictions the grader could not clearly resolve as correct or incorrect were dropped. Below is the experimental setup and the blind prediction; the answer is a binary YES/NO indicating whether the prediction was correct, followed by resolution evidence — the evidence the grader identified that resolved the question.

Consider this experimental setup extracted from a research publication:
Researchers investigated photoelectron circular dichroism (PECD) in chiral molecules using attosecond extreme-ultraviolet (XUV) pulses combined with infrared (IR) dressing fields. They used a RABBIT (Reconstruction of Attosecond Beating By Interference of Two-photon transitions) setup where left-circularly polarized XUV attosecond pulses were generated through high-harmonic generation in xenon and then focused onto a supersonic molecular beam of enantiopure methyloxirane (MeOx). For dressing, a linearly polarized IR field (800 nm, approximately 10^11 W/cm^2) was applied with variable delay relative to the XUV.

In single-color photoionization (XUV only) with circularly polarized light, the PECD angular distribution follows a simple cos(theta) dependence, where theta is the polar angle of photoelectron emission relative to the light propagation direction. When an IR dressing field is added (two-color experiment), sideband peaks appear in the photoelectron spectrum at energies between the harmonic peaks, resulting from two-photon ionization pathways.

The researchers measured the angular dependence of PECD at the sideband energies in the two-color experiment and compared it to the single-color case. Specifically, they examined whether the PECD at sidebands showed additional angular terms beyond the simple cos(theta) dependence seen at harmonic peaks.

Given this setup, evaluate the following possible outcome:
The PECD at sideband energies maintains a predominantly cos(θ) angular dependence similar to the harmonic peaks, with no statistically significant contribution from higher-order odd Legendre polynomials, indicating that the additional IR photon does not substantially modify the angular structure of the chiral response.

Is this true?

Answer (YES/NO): NO